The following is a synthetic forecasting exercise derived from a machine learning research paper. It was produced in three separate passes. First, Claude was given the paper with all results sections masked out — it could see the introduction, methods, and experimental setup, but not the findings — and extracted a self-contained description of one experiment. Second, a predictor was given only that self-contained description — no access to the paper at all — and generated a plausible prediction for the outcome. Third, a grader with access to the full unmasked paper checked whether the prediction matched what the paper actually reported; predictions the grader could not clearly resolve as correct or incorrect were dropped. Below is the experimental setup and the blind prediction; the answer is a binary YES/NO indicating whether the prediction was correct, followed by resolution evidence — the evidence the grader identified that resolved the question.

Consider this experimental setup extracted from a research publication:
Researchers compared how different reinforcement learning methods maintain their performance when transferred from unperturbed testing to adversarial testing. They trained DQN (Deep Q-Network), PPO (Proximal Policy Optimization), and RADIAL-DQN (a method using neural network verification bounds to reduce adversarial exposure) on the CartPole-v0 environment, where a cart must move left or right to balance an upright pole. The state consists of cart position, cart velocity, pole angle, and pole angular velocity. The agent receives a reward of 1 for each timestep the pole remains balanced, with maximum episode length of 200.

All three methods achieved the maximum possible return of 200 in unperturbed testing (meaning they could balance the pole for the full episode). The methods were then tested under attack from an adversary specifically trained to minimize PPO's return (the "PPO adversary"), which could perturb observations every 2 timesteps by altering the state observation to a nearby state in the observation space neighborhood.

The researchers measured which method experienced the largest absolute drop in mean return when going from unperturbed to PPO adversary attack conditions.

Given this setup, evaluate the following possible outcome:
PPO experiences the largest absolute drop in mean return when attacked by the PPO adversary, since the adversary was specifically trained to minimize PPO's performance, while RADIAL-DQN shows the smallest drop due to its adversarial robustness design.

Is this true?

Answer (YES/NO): NO